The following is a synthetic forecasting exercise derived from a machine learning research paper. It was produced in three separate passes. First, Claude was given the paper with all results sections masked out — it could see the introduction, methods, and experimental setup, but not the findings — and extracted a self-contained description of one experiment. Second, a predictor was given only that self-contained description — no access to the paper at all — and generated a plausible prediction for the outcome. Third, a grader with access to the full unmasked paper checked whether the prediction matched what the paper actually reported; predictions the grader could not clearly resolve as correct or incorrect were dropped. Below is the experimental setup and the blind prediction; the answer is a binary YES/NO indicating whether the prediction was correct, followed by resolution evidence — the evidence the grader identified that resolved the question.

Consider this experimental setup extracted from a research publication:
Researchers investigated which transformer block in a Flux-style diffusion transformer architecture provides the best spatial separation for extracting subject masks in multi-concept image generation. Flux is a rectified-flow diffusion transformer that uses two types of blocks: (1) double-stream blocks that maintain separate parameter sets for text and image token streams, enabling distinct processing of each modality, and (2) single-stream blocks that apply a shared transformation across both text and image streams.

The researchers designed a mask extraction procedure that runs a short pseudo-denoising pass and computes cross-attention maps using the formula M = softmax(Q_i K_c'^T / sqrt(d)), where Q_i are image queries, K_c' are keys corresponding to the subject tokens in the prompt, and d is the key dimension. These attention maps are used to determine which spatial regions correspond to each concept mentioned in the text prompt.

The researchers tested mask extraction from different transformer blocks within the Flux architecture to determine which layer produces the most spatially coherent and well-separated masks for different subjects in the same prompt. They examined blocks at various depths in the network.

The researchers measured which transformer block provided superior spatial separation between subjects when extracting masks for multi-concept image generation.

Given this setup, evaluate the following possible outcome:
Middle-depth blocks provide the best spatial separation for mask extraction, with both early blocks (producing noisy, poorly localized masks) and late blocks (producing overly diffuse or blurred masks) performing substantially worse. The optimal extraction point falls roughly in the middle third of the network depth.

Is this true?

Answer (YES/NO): NO